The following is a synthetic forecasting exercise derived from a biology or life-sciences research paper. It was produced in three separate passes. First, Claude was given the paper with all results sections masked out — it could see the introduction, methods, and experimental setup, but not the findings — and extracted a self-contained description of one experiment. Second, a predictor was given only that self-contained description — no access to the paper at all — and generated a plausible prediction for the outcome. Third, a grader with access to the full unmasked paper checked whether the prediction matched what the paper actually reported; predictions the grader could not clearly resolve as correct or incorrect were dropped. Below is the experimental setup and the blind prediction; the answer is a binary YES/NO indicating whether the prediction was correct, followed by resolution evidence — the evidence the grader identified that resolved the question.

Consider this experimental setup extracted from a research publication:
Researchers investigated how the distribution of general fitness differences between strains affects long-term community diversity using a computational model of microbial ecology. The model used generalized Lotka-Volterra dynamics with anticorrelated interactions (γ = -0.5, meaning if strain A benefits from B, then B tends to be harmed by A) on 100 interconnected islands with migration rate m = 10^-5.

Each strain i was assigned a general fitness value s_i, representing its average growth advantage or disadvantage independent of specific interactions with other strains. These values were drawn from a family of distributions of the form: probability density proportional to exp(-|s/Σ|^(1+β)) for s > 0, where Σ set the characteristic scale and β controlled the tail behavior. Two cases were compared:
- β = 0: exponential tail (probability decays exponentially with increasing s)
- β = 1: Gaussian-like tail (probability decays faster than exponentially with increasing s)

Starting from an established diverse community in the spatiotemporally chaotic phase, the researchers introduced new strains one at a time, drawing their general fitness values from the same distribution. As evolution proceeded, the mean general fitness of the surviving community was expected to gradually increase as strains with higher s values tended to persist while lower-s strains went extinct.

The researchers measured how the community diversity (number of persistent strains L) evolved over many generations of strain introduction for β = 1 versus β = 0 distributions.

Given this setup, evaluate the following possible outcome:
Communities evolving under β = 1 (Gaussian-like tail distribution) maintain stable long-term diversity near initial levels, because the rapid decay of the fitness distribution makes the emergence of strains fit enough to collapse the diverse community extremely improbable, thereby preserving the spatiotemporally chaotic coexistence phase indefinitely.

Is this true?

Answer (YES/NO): NO